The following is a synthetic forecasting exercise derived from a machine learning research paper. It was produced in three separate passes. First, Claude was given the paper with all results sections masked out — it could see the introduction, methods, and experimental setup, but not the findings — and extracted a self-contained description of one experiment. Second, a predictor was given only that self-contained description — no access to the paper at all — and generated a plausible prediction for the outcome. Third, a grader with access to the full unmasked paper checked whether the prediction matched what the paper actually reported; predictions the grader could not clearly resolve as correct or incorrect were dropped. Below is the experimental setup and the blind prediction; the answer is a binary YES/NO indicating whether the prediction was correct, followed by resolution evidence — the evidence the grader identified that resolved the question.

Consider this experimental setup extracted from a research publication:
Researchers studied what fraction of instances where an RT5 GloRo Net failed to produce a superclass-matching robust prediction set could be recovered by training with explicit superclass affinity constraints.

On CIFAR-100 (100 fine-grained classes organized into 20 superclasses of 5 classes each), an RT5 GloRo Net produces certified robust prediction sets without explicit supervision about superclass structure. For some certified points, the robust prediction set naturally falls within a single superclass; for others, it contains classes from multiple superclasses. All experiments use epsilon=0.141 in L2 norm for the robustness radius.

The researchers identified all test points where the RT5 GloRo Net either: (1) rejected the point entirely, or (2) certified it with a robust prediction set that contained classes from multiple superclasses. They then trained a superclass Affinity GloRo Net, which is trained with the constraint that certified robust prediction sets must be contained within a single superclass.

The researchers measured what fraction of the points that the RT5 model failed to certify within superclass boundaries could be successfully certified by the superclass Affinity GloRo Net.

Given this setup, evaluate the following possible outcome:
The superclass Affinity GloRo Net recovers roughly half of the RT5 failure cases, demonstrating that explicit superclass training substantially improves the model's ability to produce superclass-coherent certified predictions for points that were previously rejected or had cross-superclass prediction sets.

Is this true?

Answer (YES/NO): NO